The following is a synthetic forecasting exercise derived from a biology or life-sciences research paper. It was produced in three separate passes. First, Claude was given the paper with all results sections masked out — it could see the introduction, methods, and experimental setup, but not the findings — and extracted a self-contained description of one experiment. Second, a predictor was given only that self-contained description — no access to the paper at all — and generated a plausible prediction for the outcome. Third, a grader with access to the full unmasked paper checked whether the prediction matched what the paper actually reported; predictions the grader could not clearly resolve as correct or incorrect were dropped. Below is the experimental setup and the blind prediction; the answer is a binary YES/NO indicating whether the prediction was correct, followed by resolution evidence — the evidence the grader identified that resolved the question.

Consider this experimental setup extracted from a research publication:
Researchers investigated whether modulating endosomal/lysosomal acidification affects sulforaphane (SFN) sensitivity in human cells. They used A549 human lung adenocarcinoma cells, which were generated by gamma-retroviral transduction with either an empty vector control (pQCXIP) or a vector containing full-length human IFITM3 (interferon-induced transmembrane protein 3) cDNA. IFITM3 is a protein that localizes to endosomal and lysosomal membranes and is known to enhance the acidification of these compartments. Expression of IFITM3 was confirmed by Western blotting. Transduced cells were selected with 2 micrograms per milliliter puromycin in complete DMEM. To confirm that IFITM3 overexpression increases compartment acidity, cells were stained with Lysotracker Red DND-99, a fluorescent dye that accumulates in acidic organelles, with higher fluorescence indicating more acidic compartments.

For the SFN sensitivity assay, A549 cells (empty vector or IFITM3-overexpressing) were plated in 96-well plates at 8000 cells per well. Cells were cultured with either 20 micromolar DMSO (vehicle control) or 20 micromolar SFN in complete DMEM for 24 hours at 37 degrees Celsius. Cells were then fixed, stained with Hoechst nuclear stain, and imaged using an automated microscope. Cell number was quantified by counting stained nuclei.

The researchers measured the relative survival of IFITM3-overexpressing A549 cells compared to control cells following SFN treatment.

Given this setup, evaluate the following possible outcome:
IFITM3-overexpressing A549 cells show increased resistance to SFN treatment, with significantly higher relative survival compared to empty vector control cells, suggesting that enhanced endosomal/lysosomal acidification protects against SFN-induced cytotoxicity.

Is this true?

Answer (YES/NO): YES